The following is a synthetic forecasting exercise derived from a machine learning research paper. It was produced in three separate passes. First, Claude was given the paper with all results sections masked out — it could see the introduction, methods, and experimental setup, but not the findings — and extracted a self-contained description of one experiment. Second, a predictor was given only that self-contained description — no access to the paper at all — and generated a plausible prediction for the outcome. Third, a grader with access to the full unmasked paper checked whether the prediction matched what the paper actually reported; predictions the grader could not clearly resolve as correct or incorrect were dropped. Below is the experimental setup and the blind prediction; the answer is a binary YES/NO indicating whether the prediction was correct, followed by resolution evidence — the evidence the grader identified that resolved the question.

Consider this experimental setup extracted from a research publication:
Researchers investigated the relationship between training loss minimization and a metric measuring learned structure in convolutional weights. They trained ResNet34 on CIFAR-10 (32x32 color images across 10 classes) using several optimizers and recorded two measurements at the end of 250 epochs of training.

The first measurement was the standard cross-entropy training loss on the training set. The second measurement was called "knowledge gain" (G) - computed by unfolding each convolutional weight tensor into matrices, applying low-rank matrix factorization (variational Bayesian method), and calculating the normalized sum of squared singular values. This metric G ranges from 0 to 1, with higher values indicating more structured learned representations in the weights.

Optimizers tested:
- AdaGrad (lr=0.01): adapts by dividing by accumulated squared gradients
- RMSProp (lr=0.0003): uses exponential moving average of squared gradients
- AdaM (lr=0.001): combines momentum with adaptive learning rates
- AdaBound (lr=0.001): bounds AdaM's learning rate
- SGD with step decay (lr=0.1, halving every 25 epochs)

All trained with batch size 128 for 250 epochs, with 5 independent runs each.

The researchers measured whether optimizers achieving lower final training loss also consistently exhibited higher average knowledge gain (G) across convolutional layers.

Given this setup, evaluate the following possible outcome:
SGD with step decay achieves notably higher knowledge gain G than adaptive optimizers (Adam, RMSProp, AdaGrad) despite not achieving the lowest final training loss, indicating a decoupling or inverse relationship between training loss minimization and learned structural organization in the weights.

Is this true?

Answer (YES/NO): NO